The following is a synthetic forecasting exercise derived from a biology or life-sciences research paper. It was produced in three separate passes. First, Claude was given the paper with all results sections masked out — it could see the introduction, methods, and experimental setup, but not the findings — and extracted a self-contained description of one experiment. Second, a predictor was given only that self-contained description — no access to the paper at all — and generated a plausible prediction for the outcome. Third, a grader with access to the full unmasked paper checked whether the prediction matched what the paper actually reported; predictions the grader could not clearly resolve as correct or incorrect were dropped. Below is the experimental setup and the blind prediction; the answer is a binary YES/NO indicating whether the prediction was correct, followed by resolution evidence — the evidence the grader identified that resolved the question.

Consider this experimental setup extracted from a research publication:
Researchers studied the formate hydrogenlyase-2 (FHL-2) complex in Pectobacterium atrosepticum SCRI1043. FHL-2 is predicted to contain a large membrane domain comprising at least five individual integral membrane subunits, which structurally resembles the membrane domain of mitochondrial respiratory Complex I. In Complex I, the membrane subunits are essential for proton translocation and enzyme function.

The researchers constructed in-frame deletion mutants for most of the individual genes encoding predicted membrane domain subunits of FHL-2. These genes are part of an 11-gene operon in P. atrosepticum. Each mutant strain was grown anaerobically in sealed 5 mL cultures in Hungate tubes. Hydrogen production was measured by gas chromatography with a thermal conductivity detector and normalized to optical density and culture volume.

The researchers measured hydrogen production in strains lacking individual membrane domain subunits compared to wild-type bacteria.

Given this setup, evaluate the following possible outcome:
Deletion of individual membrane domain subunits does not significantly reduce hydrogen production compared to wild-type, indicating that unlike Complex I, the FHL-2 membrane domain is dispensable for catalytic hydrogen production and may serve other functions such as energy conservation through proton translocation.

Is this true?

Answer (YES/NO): NO